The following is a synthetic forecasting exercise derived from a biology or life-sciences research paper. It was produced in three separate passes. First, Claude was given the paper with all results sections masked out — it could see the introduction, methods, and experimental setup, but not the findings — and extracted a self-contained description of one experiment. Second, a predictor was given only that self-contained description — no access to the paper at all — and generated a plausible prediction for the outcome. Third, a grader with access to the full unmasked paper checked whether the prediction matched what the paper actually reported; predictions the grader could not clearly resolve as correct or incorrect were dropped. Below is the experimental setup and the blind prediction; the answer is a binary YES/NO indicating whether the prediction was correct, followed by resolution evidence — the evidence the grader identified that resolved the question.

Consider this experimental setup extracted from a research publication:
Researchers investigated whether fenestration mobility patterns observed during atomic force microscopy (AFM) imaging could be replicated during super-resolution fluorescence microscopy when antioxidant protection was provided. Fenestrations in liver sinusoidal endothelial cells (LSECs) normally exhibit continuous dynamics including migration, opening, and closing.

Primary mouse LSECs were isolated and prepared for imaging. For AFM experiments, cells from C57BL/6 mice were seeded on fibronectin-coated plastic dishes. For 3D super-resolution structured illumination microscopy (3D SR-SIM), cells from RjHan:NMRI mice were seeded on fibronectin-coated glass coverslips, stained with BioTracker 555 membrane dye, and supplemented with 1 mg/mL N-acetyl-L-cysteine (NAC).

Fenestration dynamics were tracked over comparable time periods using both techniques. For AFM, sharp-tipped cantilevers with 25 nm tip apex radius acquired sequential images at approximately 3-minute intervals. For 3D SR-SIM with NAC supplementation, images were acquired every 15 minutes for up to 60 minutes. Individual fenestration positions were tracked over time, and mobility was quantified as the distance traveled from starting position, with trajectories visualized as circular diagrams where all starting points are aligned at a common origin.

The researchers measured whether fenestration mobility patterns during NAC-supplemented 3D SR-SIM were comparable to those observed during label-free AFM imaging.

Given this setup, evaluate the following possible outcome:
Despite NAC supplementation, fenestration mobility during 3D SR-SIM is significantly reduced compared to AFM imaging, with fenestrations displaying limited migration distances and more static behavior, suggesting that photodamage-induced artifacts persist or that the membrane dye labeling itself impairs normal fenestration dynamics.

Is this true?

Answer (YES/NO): NO